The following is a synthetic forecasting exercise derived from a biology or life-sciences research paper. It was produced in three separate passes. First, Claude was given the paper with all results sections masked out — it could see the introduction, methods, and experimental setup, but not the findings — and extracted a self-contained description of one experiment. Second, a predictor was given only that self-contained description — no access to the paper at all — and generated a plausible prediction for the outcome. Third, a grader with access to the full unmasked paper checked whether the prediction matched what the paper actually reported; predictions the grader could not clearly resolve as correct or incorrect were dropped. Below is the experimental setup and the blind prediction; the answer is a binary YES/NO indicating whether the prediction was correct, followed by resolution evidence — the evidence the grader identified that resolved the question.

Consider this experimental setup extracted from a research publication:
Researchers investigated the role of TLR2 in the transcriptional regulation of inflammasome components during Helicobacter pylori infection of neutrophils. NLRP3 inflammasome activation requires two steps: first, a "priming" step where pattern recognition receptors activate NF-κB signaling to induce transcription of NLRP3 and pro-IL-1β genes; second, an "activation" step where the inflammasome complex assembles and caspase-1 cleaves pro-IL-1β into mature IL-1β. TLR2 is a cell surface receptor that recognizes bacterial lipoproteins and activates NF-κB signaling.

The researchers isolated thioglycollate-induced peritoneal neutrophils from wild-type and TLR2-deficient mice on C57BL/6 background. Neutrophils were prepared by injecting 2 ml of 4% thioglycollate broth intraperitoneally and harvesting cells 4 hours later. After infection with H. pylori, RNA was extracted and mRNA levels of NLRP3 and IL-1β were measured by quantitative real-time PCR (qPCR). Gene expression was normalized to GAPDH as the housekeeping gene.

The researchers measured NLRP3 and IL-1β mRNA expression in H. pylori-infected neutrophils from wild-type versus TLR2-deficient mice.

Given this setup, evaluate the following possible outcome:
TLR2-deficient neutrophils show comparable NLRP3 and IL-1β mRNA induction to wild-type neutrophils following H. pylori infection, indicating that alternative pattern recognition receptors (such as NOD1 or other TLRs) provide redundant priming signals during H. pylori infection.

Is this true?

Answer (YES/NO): NO